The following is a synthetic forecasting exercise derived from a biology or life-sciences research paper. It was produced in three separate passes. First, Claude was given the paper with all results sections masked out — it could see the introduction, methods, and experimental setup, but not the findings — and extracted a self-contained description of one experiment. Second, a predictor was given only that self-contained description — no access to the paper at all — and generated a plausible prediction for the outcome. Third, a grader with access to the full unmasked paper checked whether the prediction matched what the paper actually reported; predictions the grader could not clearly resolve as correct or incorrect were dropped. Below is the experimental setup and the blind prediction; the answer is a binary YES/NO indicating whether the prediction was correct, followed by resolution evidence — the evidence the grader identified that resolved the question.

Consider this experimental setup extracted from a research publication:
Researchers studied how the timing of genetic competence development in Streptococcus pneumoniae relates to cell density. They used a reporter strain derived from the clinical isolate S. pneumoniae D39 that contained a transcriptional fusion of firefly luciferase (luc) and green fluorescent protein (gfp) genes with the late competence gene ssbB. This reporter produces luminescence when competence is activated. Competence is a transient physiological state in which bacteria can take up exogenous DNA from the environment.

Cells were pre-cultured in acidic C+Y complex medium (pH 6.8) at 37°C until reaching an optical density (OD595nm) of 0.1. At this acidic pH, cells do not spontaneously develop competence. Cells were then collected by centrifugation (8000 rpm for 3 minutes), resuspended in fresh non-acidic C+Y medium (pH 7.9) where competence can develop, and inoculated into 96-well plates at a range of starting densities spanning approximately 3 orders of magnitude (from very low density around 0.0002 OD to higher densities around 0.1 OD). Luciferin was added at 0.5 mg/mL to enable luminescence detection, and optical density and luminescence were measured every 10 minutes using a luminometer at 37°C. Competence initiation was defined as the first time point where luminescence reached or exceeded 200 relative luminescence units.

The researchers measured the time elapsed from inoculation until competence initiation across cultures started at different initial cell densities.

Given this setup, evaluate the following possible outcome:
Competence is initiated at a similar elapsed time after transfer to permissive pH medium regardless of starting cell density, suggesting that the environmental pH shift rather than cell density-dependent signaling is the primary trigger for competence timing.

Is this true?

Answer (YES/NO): NO